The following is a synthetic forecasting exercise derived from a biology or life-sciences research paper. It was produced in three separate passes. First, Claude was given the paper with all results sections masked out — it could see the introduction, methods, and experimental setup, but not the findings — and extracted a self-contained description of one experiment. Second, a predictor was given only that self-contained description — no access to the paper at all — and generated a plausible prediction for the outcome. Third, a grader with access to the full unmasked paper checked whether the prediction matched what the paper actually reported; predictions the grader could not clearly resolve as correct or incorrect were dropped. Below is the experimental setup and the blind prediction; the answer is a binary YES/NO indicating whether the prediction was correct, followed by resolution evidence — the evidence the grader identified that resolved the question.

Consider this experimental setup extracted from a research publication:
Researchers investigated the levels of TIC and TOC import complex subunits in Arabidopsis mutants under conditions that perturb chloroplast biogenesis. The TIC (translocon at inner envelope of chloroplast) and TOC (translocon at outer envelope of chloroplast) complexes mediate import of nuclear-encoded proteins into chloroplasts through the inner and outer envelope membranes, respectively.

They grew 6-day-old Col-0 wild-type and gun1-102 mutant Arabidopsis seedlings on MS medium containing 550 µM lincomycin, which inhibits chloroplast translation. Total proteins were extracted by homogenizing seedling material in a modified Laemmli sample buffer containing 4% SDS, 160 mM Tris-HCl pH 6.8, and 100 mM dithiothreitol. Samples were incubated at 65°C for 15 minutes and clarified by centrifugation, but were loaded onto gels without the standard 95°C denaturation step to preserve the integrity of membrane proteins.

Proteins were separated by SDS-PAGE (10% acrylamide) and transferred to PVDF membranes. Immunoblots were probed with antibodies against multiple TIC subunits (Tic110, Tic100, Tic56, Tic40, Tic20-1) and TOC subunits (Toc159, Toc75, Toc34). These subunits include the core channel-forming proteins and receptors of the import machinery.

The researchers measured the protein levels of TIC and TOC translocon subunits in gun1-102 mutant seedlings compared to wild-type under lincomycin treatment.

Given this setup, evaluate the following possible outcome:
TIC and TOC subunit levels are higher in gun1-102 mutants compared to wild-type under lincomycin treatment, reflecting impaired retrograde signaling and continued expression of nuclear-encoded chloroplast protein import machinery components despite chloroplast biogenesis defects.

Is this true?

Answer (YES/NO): NO